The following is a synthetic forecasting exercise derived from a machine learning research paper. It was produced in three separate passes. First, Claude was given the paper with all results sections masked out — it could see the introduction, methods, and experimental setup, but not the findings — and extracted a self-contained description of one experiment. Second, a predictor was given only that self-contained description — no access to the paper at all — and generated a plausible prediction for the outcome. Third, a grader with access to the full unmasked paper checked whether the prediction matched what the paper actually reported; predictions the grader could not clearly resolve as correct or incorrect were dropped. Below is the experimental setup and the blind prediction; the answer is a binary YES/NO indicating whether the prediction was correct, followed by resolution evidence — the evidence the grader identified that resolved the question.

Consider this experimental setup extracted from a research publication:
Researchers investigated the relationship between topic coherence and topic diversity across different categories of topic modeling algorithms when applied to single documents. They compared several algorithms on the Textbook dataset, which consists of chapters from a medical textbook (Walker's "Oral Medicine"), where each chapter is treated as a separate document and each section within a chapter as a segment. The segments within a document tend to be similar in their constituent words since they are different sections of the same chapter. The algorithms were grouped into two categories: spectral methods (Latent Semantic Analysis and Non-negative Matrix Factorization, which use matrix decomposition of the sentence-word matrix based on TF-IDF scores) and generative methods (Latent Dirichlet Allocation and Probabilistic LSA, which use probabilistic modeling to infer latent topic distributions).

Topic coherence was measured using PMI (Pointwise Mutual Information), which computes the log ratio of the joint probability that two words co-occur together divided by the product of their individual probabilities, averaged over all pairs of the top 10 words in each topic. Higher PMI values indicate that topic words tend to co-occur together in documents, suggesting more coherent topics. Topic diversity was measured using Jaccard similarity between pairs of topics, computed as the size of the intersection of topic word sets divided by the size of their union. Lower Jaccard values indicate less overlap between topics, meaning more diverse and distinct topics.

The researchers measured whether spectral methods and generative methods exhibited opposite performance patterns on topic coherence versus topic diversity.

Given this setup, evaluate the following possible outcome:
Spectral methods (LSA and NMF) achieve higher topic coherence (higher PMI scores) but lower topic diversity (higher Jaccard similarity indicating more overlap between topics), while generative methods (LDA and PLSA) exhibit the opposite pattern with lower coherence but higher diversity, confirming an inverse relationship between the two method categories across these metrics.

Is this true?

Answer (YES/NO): YES